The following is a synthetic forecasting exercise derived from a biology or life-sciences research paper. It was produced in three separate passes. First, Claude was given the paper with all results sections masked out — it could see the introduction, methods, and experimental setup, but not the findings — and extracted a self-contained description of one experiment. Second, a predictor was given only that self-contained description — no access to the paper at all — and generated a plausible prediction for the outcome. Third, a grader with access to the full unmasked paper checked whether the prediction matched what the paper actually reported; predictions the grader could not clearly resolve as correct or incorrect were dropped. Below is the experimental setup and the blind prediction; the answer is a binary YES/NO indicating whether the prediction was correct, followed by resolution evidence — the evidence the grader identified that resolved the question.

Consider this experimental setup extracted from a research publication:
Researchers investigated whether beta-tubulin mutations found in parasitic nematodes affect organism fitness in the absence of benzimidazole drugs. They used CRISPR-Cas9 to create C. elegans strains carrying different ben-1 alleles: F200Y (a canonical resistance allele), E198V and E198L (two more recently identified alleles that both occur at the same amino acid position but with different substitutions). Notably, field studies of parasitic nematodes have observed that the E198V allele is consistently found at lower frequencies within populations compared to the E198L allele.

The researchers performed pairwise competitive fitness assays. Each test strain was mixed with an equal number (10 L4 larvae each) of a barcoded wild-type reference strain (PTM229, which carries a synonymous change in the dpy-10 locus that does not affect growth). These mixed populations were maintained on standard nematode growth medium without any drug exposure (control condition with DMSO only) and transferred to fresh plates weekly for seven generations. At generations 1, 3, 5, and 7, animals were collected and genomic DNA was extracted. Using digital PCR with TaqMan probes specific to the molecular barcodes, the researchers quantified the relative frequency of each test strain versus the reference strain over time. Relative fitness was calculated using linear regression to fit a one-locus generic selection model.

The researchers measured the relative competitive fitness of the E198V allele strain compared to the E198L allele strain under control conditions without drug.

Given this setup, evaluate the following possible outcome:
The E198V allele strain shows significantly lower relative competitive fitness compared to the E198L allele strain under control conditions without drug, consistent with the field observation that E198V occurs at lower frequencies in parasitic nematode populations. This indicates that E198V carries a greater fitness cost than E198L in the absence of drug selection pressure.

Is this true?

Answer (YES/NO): YES